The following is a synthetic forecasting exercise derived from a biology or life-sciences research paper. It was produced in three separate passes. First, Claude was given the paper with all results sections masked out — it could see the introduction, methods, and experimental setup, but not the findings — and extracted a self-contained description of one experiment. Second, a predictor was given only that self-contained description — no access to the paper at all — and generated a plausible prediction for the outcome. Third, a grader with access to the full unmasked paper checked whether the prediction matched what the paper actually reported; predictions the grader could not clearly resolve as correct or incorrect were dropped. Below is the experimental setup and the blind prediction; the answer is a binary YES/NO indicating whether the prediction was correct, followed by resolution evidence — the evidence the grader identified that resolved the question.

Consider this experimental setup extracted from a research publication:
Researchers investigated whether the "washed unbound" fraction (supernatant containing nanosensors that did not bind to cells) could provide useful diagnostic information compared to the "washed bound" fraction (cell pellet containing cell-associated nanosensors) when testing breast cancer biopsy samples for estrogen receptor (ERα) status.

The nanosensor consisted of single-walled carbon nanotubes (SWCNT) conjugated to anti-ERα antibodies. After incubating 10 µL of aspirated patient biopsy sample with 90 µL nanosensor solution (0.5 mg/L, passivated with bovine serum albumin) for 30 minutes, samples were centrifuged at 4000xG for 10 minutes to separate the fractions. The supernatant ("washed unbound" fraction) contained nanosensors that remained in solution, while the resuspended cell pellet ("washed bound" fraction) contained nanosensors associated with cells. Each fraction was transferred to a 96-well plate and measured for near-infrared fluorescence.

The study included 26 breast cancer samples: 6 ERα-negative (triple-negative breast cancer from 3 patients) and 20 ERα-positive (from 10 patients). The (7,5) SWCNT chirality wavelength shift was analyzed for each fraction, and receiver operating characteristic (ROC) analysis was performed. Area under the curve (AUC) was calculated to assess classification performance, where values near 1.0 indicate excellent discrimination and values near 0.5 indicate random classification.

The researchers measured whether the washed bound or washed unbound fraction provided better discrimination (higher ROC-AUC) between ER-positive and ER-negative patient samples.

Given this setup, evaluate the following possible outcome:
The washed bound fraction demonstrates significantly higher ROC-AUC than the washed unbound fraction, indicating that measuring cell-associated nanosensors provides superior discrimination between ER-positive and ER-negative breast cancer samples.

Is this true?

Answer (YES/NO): NO